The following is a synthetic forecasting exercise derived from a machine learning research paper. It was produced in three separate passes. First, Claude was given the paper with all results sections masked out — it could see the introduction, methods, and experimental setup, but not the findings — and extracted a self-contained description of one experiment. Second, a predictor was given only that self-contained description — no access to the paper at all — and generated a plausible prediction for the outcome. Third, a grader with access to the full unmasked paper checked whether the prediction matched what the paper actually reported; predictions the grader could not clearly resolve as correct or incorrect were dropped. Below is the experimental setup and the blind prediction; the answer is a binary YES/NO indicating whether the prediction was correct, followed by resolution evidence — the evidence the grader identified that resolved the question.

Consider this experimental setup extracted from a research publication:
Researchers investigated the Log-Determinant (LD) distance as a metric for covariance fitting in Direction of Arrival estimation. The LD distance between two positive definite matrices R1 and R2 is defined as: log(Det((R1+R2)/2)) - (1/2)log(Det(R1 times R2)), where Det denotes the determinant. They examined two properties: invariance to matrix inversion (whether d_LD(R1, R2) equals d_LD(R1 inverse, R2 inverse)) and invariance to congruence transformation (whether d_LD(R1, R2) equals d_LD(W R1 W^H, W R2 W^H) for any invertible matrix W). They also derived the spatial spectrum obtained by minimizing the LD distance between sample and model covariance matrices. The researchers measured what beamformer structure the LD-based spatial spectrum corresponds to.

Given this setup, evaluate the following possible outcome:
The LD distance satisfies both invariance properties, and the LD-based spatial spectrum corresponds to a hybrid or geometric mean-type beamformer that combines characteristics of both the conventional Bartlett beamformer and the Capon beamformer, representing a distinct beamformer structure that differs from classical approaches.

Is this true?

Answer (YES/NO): NO